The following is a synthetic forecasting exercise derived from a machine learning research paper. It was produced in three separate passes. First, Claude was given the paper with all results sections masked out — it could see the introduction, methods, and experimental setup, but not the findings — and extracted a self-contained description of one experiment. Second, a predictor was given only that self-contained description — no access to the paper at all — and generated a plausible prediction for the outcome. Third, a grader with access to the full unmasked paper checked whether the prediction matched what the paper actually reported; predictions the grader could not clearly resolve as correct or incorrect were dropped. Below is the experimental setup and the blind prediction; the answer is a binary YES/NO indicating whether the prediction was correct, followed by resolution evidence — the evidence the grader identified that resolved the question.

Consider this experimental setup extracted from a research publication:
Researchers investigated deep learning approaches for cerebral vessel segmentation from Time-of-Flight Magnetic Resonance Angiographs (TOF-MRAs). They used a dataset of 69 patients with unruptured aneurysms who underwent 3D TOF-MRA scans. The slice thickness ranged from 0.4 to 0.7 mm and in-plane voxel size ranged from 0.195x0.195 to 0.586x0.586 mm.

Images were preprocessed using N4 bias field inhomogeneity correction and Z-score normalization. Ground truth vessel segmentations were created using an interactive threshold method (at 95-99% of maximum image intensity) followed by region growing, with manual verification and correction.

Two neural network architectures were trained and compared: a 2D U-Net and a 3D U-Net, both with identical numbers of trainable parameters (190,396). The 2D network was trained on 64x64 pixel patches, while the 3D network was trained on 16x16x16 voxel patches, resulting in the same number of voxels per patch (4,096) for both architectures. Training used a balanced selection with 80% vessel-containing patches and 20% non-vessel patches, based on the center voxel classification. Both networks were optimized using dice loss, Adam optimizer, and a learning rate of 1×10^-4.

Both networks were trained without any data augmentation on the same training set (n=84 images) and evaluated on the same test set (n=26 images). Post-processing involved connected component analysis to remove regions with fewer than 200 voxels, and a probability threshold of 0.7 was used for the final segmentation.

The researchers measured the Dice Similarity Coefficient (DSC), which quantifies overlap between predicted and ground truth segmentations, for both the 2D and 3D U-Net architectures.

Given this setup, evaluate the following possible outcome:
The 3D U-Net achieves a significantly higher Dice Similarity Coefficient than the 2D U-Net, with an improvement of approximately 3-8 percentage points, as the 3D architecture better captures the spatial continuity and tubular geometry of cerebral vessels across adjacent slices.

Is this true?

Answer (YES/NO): NO